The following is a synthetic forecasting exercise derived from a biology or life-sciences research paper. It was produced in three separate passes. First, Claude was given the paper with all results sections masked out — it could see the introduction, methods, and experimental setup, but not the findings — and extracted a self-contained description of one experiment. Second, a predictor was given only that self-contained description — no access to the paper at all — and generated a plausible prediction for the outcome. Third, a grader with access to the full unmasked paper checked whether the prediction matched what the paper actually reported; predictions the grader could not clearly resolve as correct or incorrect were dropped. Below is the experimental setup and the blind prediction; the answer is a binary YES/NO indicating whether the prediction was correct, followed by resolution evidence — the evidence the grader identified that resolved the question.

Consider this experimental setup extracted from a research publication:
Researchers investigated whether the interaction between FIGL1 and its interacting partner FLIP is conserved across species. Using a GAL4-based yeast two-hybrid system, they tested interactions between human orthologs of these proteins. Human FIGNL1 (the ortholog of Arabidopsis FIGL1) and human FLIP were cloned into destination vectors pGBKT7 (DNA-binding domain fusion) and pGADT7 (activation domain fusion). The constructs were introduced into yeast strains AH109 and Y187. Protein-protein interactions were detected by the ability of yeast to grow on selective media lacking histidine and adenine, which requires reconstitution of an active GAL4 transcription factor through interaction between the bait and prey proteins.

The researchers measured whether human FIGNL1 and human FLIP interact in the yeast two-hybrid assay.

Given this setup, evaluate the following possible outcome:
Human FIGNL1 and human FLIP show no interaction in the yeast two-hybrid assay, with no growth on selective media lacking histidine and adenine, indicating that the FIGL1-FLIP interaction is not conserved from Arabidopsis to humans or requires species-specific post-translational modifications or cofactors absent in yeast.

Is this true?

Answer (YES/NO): NO